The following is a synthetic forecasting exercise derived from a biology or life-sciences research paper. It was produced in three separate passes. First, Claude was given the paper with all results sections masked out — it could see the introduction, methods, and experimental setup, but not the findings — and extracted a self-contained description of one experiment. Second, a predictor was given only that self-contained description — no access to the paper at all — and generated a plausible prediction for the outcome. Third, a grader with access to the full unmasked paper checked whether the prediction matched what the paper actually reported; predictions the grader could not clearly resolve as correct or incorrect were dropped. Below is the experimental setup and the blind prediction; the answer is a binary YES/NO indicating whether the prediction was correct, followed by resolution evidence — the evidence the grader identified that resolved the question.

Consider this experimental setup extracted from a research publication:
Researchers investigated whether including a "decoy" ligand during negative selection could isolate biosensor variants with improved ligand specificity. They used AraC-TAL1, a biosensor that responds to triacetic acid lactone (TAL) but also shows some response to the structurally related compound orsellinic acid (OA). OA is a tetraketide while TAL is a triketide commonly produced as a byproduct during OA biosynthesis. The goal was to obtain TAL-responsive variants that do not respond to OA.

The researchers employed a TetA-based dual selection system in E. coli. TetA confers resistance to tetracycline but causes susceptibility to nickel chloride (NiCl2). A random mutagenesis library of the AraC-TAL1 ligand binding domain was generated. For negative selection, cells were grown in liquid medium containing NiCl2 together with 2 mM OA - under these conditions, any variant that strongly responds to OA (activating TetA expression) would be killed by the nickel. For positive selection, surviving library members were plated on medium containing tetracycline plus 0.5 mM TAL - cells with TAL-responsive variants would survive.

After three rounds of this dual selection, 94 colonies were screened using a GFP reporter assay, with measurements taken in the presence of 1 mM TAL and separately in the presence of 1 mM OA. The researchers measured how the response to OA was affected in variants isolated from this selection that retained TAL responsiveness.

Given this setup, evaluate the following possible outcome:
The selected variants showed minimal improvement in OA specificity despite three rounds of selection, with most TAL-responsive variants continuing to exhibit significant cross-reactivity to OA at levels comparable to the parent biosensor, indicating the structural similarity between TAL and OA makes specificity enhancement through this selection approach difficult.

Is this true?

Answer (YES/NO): NO